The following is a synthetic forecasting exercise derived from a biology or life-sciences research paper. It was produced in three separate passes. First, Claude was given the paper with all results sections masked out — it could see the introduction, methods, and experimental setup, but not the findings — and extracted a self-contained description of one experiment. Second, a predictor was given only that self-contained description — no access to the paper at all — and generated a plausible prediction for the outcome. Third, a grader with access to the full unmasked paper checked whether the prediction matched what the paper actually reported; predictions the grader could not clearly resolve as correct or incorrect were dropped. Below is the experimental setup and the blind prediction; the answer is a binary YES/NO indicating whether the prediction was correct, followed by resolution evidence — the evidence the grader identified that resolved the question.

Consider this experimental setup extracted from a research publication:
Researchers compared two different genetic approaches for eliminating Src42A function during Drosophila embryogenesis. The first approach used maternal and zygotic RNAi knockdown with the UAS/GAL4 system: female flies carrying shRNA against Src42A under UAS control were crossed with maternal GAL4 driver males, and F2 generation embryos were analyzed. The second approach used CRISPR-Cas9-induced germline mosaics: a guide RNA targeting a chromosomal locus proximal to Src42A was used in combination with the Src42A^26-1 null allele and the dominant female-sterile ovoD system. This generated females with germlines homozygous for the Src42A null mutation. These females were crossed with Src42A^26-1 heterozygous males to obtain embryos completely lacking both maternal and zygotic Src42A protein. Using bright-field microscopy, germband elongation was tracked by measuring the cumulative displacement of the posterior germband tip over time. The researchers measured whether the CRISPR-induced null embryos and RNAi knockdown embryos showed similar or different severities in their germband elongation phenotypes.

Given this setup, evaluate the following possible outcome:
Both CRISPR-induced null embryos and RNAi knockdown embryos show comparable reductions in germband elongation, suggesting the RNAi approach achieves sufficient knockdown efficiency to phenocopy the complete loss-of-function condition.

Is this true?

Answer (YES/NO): NO